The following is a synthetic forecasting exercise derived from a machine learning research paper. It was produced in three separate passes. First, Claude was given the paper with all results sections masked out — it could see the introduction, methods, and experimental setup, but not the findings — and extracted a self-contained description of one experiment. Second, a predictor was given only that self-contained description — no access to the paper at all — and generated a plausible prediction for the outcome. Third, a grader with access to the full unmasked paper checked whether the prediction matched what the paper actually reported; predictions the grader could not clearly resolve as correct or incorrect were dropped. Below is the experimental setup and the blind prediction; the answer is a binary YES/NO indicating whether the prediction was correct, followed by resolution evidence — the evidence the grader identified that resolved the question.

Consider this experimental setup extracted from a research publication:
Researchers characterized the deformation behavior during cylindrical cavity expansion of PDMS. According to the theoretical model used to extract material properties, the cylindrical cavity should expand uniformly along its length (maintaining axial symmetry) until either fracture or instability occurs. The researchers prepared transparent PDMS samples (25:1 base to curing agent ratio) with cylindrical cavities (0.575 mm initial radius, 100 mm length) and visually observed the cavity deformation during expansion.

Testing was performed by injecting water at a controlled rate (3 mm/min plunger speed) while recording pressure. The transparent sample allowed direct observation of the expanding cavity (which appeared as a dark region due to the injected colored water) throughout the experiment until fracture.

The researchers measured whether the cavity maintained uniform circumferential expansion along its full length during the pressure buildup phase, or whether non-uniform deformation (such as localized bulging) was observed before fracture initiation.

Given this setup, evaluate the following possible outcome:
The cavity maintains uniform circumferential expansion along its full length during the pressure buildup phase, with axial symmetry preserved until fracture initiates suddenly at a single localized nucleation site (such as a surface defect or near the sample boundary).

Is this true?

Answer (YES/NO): YES